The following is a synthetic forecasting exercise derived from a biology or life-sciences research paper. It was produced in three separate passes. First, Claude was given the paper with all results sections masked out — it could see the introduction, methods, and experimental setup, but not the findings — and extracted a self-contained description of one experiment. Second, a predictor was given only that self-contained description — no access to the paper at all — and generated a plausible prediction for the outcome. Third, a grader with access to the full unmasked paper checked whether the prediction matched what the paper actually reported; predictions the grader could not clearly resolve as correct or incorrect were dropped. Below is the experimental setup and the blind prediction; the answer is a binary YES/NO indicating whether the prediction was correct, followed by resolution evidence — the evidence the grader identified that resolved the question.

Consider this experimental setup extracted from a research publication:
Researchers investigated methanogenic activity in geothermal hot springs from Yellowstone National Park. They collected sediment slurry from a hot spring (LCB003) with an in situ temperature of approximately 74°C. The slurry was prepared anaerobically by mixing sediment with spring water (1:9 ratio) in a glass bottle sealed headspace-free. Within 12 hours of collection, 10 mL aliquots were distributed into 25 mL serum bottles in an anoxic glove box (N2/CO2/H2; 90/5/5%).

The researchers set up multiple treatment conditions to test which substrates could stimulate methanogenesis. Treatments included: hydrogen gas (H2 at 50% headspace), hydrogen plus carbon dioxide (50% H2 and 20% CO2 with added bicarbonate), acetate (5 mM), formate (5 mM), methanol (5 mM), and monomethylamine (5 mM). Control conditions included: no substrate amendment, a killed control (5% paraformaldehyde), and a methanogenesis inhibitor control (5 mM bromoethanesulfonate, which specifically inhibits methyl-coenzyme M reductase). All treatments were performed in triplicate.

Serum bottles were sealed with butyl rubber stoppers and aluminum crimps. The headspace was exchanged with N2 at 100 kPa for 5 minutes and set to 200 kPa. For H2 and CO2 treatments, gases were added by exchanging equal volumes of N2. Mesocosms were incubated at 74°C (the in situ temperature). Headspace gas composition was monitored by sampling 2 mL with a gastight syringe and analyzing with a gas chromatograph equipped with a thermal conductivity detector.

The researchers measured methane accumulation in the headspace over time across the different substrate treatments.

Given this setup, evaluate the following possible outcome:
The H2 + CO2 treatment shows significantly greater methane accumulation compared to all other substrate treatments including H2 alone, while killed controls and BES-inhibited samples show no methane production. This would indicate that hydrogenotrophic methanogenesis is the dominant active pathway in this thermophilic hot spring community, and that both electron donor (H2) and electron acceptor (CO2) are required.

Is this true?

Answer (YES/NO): NO